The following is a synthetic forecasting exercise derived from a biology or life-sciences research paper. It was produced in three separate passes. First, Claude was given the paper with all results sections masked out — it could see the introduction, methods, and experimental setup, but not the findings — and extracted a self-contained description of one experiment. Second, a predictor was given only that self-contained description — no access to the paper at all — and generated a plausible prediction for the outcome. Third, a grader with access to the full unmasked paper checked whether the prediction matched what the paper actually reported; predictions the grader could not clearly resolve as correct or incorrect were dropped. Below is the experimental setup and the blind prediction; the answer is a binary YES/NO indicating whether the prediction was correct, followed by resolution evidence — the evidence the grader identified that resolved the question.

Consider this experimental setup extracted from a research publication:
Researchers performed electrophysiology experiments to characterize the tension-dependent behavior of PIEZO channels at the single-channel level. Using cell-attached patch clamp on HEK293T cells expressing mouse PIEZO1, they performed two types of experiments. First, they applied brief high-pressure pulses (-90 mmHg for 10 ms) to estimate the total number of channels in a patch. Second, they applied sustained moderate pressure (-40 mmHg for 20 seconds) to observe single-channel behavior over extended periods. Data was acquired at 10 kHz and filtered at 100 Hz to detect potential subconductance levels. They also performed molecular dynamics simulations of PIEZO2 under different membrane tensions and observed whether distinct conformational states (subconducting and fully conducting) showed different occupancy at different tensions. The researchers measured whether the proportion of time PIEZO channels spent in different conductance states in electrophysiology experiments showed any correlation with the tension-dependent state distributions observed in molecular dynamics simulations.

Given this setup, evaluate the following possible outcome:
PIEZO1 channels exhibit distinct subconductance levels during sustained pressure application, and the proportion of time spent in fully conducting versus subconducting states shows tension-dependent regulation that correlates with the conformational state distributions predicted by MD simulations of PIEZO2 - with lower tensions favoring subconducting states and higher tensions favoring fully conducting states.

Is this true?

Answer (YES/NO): NO